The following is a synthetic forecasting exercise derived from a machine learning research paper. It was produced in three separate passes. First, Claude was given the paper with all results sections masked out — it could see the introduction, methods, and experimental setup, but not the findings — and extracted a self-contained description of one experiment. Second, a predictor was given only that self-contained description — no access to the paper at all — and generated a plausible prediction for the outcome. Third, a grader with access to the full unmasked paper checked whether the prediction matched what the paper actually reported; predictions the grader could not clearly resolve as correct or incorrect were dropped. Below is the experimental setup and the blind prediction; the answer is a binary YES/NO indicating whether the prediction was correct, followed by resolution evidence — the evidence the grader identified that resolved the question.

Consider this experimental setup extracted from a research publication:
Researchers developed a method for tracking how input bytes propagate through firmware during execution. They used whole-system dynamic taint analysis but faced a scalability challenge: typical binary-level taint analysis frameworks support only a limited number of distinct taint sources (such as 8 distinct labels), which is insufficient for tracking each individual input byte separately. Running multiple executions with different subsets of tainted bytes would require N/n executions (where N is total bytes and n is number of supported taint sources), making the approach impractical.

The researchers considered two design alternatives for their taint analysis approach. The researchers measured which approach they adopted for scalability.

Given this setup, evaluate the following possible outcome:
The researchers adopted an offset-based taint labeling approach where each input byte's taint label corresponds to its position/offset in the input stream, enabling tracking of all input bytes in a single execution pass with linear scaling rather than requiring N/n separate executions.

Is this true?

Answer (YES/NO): NO